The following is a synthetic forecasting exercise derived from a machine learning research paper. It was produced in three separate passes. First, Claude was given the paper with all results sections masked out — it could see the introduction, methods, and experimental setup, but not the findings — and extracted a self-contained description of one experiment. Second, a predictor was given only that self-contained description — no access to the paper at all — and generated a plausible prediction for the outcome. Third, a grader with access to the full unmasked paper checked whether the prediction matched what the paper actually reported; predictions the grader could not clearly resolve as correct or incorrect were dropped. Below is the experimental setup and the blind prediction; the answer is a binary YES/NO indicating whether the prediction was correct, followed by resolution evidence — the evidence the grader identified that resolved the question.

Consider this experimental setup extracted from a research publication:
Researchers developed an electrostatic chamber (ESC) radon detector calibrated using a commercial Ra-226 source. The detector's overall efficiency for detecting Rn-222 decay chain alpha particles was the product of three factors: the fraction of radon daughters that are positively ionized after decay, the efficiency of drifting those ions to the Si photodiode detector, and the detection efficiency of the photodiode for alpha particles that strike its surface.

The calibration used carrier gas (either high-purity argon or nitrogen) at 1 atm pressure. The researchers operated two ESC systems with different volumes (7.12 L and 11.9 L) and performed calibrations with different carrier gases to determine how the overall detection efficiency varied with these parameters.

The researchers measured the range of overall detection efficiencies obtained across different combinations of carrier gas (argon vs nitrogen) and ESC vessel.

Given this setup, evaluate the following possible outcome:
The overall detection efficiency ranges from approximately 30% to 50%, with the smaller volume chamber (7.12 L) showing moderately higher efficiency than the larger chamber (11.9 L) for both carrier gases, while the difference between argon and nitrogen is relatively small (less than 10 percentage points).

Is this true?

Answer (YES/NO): NO